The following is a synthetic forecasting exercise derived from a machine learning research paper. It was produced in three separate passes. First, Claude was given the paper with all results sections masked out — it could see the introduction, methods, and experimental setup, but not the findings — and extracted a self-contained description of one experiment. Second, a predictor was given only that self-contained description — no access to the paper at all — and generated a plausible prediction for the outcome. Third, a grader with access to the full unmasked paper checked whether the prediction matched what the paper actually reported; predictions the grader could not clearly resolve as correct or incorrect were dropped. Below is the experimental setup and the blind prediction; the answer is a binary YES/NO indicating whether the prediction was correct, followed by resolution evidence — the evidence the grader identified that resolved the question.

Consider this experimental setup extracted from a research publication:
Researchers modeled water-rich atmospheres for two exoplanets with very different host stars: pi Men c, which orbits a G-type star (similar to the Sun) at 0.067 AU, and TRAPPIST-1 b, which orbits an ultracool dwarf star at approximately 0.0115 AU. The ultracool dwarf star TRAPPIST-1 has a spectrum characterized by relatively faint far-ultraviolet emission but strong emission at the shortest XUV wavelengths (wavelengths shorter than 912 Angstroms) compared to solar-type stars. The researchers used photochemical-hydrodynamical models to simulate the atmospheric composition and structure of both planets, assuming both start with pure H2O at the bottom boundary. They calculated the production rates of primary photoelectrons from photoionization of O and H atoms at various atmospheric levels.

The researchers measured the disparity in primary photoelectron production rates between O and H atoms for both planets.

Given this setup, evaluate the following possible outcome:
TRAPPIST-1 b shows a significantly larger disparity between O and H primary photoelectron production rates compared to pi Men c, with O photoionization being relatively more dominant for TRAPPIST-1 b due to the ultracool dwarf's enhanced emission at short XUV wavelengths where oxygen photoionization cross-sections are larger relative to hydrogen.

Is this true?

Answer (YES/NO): YES